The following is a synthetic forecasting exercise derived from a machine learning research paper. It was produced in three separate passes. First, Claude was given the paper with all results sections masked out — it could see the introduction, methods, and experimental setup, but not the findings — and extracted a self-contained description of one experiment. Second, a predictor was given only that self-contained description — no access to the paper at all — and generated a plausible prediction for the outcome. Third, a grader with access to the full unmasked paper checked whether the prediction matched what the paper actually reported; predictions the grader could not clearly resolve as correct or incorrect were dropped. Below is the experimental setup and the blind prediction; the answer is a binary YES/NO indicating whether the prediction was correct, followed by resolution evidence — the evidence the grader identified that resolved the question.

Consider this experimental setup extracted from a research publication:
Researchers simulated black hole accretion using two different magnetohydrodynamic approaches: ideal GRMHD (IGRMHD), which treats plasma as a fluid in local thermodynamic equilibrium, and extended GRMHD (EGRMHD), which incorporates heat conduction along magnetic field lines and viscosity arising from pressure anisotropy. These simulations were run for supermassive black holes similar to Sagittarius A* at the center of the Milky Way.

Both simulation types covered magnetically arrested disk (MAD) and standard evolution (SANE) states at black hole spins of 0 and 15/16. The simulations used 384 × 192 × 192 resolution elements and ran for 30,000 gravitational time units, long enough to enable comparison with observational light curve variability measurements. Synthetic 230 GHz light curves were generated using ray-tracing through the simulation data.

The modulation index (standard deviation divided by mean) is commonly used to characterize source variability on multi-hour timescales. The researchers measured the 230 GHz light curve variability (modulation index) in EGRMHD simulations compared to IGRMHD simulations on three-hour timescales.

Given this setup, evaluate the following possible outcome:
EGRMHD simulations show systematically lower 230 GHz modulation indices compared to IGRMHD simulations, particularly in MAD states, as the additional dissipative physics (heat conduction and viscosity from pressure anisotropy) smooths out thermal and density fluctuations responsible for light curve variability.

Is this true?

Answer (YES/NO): YES